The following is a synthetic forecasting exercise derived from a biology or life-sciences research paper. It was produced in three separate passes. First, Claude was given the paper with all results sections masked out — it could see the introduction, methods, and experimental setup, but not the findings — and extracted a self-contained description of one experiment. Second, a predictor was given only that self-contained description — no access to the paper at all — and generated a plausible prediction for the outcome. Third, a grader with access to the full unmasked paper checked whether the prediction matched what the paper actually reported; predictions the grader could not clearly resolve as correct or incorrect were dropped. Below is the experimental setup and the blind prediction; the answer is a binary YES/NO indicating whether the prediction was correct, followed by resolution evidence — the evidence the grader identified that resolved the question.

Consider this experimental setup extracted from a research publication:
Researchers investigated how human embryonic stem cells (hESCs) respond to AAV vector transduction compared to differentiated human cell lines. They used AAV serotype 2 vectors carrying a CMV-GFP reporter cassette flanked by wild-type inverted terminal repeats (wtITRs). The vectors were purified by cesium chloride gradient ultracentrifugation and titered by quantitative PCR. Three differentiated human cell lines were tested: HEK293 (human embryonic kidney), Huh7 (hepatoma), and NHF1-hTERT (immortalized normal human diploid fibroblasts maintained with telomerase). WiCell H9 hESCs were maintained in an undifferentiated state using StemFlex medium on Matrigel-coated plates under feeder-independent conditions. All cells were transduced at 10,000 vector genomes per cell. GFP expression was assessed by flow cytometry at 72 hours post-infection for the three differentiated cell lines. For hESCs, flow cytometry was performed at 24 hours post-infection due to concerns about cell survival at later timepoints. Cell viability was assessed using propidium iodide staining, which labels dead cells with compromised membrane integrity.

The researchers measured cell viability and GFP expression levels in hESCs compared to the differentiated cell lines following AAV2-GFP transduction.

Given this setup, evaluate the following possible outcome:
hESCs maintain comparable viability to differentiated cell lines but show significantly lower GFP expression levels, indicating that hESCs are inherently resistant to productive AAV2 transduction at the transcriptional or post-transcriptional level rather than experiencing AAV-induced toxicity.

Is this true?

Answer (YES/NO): NO